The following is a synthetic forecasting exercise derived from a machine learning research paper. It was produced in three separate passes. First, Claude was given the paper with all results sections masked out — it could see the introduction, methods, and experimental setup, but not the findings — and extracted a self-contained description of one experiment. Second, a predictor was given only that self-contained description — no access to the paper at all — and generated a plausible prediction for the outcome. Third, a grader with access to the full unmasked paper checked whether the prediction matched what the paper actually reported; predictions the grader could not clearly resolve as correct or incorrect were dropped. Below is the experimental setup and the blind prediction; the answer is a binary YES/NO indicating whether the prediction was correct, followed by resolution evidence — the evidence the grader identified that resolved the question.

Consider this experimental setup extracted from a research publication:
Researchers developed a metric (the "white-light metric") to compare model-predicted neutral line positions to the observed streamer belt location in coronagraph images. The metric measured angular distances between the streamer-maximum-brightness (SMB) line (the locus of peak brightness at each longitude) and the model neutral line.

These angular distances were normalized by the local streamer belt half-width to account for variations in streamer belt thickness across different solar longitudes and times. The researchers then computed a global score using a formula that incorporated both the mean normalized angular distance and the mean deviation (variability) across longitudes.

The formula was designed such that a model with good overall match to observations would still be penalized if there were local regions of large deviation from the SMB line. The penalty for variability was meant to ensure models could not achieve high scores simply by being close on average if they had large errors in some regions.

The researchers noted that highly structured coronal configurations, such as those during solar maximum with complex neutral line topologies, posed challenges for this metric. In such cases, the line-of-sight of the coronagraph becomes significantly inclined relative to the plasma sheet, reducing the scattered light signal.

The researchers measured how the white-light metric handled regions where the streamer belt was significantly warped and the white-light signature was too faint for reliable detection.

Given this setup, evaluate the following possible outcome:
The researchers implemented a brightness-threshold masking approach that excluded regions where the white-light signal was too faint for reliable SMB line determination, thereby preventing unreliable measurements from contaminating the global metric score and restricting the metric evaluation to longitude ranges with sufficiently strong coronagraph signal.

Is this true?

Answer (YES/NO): YES